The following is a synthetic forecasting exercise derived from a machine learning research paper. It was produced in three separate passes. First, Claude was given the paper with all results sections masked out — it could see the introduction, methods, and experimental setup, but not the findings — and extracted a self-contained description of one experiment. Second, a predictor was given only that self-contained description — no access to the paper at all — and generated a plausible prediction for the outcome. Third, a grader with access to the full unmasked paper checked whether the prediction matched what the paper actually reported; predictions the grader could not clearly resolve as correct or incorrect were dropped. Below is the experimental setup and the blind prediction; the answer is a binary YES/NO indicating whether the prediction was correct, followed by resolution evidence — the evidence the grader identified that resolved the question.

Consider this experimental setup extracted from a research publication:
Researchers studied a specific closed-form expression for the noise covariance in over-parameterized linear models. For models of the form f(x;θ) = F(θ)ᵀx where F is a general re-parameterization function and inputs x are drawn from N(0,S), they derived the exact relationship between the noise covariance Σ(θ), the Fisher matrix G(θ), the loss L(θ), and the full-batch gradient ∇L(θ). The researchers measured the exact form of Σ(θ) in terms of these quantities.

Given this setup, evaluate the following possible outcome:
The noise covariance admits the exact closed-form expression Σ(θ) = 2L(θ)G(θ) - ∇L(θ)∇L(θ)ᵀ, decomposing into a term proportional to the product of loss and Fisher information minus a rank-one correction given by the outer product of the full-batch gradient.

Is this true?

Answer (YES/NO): NO